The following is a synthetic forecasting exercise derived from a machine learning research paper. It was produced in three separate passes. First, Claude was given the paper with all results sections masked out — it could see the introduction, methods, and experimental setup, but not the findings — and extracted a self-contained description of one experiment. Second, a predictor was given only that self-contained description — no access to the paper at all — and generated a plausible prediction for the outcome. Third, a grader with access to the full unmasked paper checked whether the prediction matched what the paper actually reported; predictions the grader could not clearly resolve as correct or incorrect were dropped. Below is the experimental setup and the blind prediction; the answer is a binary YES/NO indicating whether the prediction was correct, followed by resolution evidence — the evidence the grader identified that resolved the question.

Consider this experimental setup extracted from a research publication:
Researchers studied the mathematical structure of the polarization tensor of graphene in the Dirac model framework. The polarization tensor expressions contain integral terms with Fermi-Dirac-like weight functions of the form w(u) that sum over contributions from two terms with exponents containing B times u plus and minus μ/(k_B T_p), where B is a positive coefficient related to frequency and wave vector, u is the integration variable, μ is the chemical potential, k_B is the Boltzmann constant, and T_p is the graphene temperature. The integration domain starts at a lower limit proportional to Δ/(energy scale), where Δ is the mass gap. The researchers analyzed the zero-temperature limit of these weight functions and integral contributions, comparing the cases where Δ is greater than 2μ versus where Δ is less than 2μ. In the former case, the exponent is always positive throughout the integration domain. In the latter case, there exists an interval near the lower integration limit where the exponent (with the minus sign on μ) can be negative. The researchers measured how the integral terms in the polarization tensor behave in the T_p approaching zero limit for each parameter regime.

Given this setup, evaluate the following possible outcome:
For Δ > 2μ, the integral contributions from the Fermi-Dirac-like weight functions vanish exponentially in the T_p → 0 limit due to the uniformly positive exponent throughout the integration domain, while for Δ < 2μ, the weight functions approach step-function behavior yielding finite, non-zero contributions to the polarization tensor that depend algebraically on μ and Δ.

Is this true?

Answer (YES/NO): YES